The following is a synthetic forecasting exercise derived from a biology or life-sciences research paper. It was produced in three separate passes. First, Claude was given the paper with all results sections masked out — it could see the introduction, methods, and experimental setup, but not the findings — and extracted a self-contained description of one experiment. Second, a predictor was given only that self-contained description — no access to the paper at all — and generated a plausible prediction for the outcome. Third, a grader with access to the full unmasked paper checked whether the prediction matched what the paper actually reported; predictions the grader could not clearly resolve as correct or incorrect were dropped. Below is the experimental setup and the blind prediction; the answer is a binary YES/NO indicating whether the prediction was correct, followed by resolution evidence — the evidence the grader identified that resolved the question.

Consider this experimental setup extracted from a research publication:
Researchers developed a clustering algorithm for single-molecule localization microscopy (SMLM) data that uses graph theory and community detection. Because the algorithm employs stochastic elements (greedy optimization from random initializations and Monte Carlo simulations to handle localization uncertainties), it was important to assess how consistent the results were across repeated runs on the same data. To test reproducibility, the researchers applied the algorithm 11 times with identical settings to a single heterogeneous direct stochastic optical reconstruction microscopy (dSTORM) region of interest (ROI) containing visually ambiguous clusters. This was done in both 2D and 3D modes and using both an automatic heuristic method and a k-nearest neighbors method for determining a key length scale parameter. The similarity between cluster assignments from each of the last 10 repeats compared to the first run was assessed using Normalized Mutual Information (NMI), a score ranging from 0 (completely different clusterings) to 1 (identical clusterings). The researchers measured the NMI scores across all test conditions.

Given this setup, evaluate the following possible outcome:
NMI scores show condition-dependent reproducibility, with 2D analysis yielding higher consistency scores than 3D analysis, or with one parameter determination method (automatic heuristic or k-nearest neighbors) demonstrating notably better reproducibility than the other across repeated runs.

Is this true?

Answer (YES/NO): NO